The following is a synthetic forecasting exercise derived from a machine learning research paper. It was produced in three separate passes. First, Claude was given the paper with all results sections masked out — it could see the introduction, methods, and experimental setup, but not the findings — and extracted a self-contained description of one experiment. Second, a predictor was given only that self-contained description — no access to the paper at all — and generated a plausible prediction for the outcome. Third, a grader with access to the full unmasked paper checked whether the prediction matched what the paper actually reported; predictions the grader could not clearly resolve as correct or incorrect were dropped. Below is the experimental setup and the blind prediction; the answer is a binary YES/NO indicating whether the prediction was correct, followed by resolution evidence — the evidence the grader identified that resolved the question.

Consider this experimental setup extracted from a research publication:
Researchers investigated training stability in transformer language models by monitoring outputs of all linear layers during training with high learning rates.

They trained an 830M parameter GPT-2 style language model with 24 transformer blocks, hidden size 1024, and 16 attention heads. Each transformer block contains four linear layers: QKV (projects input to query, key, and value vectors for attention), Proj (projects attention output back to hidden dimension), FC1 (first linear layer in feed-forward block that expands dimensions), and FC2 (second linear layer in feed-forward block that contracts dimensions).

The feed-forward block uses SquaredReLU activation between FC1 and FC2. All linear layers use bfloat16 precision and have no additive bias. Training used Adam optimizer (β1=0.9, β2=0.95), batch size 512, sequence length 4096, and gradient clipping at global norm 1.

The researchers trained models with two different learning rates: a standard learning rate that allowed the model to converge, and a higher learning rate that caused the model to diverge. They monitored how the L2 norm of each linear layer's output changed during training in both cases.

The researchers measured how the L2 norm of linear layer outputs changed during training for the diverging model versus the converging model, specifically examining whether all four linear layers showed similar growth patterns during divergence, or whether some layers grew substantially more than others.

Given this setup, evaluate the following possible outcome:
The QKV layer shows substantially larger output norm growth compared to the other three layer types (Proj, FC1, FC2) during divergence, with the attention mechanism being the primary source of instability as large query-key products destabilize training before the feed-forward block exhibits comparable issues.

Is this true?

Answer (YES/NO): NO